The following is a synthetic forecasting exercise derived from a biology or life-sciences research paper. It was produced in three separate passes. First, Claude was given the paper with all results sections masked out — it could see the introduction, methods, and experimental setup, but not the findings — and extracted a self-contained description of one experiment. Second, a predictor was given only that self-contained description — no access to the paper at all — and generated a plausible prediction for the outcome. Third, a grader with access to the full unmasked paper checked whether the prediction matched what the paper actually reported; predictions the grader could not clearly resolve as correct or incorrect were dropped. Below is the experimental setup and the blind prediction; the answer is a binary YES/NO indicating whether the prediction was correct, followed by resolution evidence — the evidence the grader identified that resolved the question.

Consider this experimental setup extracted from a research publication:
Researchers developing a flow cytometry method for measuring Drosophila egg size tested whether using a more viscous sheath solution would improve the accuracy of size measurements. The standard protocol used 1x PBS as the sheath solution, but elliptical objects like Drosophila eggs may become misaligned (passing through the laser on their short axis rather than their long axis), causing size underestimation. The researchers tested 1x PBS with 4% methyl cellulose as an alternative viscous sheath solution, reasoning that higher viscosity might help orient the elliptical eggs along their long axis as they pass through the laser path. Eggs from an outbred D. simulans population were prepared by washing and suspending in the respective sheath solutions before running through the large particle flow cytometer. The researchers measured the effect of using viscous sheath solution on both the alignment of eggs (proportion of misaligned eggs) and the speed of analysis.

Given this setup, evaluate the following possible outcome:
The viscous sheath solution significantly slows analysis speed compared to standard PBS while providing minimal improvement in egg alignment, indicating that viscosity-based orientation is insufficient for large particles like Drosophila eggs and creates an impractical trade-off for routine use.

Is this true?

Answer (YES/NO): NO